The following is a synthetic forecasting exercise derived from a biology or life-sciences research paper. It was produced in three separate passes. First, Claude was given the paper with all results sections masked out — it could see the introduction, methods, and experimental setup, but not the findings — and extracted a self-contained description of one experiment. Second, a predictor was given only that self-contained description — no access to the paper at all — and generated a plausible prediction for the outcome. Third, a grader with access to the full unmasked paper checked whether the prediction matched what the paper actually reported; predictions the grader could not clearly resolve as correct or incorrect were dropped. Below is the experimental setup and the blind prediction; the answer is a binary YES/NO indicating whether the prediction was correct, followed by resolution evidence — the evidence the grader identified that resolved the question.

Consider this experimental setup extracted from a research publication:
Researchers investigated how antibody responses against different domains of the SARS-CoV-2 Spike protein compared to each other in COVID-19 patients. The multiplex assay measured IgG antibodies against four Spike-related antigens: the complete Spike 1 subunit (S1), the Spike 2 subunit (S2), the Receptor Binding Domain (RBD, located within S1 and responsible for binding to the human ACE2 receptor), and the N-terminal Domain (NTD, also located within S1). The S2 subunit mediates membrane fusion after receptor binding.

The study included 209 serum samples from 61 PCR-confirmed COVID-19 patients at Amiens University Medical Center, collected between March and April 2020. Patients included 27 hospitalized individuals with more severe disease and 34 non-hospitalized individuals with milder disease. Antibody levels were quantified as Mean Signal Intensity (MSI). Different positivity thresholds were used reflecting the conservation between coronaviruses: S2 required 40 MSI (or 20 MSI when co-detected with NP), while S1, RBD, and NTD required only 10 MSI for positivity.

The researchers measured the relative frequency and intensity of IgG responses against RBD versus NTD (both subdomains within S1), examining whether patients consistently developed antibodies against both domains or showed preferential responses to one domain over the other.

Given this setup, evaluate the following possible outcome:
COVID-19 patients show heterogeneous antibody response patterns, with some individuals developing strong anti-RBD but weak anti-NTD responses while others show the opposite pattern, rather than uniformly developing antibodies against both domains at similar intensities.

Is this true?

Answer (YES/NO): NO